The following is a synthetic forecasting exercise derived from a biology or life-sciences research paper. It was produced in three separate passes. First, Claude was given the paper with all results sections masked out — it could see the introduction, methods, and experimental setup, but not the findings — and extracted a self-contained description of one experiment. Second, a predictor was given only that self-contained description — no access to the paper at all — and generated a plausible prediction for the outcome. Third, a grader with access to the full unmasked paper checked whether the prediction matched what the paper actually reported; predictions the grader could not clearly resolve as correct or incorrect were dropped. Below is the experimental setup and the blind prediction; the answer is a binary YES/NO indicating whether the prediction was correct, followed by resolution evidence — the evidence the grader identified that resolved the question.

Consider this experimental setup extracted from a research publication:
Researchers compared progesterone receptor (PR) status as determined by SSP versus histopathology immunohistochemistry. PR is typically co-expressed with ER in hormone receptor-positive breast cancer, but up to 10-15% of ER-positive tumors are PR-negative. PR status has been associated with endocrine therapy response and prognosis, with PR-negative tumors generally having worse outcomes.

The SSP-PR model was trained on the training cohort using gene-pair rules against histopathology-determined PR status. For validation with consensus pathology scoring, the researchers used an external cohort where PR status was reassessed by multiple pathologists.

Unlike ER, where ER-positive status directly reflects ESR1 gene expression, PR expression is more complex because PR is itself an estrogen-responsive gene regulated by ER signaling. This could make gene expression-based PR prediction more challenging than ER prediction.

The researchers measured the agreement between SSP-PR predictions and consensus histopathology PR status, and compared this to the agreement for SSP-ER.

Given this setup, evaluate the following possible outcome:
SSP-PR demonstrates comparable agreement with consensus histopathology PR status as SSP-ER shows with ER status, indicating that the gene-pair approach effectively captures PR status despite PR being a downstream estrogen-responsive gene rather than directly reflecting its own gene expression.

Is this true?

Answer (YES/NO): NO